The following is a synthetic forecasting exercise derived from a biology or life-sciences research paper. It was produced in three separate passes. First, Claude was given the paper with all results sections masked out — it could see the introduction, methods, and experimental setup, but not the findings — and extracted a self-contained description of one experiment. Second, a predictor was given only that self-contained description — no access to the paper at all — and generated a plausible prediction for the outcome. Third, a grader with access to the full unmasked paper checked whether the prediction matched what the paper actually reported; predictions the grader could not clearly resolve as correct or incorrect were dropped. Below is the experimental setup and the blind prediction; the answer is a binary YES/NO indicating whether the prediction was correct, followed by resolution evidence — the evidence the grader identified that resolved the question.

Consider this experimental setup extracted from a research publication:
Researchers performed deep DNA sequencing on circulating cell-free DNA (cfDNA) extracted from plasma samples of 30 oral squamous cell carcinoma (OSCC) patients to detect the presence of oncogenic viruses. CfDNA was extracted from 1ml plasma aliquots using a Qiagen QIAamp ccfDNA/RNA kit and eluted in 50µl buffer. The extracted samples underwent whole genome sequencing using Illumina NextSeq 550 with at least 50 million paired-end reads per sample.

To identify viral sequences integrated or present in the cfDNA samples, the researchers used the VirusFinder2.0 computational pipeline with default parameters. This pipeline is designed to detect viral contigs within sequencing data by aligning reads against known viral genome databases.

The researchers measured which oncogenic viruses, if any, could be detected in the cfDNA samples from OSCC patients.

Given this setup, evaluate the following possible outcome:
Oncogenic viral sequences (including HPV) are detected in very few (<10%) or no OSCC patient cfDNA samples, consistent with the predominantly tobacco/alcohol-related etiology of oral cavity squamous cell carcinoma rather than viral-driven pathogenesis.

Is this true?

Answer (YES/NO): NO